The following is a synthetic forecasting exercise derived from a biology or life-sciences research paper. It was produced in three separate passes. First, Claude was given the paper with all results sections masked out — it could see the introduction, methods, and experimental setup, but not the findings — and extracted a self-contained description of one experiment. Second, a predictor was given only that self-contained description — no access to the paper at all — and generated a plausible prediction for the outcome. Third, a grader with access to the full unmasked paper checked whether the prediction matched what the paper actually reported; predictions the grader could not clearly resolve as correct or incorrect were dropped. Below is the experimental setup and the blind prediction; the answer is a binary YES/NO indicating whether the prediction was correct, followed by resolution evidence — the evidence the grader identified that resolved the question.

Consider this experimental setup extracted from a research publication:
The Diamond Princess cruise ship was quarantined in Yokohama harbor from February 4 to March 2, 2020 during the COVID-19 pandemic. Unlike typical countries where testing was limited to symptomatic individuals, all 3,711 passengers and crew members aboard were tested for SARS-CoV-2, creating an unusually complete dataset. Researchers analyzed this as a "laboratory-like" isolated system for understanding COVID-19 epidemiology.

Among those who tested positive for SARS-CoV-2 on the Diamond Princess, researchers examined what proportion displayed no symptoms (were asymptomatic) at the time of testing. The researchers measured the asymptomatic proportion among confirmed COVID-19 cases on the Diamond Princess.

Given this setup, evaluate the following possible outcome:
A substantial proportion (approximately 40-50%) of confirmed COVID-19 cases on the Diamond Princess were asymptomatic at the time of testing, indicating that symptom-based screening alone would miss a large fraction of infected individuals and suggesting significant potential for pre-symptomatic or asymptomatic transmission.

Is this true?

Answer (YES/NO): YES